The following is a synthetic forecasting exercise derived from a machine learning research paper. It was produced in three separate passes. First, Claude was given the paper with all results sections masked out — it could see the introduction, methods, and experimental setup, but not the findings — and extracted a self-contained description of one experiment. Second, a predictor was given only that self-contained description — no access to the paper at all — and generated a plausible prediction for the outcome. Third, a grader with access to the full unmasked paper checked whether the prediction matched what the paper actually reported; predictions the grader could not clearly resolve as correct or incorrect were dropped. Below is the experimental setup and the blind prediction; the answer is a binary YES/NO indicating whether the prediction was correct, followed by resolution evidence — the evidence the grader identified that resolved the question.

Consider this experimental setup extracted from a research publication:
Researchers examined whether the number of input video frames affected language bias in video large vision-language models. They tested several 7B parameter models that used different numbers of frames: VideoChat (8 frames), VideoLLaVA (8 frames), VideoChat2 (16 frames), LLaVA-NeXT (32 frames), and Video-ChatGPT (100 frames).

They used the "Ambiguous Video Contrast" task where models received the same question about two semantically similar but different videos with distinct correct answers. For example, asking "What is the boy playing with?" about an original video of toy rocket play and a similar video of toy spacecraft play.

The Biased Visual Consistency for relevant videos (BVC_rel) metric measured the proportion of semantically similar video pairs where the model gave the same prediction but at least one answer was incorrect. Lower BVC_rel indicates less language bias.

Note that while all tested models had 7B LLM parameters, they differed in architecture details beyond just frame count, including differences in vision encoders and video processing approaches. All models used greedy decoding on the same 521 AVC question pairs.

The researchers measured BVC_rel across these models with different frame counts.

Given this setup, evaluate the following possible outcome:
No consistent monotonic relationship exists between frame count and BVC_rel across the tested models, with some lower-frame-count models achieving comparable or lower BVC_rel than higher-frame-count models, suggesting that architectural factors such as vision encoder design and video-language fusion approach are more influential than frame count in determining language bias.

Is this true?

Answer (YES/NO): YES